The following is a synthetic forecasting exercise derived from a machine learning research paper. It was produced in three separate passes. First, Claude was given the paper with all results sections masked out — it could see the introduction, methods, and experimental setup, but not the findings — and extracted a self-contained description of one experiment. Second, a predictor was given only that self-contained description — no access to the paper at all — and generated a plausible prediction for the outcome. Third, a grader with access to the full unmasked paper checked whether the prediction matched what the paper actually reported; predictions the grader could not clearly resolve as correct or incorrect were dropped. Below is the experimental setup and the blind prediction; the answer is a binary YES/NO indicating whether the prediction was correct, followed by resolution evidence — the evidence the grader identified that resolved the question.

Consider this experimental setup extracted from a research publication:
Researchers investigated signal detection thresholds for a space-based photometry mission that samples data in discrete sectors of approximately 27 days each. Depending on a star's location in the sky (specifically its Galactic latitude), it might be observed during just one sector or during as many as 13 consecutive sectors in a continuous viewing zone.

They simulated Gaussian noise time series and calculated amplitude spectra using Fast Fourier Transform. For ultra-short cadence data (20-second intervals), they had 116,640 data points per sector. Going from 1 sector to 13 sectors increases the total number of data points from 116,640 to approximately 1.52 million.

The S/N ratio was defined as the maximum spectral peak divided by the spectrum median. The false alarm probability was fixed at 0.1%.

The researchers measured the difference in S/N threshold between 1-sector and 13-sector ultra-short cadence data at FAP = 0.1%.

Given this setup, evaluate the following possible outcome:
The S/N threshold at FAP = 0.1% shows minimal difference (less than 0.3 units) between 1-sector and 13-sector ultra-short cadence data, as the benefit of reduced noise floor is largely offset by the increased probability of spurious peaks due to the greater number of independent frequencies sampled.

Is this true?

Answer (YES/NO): NO